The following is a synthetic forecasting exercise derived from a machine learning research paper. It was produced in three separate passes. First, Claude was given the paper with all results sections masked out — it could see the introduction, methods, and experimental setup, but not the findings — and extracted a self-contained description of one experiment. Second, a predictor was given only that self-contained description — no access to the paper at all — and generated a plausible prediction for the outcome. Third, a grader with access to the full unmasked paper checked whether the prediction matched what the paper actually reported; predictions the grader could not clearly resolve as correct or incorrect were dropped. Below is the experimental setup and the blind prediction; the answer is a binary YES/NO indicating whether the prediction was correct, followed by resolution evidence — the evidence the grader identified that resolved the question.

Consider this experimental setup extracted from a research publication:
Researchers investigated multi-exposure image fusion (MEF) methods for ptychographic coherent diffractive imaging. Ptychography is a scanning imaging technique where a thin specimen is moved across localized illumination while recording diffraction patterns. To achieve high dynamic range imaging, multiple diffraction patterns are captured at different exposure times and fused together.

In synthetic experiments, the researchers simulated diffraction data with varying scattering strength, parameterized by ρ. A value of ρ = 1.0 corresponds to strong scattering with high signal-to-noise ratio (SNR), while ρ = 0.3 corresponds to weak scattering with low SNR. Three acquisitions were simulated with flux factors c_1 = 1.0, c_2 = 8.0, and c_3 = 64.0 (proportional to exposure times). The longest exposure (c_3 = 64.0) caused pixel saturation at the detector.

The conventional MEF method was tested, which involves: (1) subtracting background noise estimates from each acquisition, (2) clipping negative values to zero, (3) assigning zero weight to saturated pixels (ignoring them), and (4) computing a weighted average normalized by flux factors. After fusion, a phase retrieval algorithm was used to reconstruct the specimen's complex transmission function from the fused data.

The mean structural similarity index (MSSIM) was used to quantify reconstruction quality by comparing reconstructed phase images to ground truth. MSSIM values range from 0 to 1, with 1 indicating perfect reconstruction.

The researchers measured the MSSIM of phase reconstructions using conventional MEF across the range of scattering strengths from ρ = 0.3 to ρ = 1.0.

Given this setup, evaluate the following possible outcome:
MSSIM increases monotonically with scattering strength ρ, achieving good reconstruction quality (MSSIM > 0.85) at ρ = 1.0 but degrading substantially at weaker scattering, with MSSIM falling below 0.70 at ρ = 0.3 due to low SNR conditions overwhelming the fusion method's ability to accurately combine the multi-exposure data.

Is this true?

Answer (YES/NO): NO